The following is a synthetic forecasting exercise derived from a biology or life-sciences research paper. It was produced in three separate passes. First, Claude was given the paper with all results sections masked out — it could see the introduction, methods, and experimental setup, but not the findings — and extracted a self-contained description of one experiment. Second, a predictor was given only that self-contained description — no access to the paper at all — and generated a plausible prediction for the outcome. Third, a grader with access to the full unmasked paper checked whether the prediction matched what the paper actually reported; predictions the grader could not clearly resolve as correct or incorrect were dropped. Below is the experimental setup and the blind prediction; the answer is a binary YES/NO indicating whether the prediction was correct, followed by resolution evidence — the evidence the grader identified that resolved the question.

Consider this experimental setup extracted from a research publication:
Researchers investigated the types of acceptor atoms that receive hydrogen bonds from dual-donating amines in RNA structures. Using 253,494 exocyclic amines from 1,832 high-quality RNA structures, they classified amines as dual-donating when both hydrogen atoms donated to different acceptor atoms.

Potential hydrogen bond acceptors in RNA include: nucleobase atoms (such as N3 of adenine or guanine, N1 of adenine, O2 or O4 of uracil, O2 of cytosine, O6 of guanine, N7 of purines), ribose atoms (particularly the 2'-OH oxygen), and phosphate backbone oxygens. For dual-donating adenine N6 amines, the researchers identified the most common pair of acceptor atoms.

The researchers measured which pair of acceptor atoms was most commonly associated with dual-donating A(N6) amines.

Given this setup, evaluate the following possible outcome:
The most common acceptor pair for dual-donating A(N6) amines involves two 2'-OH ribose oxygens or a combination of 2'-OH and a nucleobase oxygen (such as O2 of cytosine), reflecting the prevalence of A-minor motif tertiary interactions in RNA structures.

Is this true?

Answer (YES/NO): NO